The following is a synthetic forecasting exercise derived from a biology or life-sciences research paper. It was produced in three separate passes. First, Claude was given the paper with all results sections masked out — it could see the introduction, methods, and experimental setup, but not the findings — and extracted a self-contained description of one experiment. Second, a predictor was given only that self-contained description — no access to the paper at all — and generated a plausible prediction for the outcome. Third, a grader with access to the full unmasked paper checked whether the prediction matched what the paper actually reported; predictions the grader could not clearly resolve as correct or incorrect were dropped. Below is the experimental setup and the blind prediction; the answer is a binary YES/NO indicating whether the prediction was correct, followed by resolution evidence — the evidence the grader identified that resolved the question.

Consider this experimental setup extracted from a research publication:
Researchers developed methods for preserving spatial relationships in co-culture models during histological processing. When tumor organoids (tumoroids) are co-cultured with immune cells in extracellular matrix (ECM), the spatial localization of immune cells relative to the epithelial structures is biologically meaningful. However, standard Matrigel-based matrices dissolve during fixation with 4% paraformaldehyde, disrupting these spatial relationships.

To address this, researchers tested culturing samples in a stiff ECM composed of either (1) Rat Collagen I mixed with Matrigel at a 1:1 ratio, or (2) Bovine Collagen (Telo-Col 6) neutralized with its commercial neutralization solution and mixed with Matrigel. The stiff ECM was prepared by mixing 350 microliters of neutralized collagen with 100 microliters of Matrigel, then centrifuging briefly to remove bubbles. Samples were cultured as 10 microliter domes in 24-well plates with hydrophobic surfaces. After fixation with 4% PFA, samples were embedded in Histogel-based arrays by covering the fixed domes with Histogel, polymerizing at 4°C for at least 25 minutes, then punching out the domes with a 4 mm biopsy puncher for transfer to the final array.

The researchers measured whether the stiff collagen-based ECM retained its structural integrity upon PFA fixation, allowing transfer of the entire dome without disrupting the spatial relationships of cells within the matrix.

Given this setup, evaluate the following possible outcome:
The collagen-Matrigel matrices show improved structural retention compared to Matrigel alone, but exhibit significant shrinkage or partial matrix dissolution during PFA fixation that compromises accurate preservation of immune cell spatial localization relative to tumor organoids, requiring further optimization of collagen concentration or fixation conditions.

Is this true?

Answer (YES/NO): NO